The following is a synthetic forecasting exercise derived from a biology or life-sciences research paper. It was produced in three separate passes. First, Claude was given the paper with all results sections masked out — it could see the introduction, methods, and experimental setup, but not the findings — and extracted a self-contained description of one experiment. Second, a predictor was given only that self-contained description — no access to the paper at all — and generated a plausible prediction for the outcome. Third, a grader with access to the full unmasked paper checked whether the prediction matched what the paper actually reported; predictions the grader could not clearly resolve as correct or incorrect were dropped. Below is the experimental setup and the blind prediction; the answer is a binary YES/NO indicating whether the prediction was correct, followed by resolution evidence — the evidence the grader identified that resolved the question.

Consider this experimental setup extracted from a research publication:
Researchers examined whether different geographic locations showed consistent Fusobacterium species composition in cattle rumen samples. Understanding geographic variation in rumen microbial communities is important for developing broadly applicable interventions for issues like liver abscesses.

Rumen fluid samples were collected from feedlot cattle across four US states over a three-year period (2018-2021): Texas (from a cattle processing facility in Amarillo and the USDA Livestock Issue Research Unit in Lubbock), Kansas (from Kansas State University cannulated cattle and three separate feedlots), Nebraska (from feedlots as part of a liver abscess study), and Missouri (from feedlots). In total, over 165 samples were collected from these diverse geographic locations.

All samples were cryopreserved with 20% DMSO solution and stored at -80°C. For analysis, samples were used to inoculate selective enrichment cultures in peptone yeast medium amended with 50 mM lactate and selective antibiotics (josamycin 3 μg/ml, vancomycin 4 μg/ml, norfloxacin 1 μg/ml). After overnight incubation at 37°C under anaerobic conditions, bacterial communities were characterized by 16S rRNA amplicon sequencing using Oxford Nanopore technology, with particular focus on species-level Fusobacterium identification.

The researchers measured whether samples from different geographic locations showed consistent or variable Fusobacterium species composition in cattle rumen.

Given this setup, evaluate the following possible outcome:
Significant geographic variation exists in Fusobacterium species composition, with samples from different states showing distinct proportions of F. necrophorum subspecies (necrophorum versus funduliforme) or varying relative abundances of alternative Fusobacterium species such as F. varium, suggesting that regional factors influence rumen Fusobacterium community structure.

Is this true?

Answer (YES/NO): NO